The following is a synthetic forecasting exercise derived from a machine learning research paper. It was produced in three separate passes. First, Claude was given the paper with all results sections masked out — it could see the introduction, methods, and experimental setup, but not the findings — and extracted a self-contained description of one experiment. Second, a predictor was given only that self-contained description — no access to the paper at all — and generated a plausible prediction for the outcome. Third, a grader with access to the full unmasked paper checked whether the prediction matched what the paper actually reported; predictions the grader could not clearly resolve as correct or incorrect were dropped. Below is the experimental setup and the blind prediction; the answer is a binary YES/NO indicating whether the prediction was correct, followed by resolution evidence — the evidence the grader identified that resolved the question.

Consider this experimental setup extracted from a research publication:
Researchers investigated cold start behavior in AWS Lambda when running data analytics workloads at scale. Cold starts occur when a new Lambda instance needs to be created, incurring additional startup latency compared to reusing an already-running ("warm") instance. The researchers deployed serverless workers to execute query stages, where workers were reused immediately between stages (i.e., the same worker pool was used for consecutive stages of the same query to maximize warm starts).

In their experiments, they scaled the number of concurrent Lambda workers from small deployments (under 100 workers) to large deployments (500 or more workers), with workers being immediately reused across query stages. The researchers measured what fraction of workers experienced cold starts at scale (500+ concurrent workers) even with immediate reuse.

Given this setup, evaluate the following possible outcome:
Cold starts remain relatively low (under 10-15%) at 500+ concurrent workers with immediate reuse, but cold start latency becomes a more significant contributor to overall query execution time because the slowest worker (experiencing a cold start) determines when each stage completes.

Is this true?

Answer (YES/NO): NO